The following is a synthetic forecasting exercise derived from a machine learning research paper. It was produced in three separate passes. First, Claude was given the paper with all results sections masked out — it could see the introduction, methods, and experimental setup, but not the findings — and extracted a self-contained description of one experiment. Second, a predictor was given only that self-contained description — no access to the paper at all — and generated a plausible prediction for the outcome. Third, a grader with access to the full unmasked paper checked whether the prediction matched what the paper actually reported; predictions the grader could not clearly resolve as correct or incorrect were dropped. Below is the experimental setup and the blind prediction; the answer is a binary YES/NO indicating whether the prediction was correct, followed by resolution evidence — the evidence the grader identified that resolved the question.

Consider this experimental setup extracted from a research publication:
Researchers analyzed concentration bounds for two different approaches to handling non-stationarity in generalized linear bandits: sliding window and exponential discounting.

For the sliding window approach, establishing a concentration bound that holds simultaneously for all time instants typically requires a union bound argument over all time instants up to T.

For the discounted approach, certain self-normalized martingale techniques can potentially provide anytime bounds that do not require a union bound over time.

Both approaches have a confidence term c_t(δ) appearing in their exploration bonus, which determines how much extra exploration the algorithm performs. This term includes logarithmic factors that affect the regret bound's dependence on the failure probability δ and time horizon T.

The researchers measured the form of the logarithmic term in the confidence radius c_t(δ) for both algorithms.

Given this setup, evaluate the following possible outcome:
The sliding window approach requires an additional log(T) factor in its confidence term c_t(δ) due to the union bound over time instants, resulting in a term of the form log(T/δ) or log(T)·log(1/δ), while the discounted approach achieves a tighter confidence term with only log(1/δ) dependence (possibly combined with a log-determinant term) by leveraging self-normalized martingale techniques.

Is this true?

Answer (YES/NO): YES